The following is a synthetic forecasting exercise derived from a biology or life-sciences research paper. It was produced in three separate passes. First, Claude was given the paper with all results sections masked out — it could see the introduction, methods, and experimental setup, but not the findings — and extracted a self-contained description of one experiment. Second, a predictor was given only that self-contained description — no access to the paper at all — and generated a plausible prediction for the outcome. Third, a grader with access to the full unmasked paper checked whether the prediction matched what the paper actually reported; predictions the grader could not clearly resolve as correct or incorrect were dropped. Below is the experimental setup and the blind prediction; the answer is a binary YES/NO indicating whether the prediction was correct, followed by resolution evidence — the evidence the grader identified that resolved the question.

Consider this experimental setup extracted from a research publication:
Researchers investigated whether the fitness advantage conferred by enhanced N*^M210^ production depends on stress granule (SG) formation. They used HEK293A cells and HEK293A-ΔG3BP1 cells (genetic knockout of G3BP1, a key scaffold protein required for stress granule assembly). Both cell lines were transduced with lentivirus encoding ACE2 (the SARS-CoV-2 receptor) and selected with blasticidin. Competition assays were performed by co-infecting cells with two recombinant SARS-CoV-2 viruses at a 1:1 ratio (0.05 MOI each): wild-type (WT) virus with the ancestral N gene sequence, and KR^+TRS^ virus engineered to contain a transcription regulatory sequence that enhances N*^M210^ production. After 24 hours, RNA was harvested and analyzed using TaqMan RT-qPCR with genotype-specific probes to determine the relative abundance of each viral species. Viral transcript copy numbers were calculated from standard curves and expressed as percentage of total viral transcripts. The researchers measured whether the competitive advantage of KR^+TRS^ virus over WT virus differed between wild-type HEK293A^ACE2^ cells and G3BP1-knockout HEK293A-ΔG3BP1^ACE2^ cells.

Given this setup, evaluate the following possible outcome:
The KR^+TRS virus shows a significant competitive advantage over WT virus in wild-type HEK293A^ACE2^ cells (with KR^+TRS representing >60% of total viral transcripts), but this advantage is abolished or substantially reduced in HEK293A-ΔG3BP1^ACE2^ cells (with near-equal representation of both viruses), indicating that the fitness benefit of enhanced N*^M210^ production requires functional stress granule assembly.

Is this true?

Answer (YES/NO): NO